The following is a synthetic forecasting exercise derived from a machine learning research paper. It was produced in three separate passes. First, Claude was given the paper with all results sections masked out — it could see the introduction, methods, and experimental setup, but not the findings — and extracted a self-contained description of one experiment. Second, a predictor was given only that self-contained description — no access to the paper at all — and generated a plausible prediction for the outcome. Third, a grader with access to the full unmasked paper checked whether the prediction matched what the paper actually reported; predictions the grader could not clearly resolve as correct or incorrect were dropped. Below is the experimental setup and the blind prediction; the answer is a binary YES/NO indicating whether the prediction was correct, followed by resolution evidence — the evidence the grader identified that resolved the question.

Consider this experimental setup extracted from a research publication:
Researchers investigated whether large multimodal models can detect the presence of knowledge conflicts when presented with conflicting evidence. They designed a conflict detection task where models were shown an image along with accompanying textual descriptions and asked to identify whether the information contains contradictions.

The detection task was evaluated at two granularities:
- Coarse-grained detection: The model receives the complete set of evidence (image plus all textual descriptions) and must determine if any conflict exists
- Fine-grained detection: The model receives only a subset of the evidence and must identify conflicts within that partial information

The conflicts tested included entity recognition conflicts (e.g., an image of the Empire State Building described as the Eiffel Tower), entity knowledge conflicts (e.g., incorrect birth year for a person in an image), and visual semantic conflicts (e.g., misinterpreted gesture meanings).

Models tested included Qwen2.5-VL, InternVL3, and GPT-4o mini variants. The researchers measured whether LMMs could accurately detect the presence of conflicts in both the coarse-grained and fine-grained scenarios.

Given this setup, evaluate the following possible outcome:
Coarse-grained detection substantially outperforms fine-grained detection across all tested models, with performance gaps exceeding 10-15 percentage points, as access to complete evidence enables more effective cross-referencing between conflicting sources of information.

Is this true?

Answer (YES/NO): NO